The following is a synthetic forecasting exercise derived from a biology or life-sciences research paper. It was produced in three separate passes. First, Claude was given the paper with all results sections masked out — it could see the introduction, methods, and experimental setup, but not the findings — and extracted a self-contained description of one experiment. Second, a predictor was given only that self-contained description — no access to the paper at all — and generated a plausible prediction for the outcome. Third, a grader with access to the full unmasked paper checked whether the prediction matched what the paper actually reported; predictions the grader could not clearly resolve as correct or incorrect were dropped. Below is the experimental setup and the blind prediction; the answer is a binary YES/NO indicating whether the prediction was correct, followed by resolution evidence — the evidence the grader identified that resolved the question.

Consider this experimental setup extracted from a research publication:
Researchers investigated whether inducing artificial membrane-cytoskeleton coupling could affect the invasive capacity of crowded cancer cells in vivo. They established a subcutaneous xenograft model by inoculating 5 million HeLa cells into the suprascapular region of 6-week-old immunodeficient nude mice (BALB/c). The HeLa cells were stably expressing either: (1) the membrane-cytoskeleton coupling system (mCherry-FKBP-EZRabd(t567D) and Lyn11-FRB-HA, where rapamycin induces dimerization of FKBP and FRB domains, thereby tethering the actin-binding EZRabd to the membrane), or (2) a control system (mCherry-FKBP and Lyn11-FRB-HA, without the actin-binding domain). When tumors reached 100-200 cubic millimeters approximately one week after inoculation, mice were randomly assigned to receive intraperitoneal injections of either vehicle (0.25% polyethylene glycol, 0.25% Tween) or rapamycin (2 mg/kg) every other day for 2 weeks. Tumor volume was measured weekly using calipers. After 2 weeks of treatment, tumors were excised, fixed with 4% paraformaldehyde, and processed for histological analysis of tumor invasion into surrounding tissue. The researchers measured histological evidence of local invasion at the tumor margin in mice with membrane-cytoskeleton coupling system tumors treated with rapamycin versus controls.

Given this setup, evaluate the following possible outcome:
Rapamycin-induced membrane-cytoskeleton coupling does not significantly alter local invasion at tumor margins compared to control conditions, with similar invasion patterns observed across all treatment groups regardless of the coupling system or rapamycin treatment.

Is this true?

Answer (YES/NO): NO